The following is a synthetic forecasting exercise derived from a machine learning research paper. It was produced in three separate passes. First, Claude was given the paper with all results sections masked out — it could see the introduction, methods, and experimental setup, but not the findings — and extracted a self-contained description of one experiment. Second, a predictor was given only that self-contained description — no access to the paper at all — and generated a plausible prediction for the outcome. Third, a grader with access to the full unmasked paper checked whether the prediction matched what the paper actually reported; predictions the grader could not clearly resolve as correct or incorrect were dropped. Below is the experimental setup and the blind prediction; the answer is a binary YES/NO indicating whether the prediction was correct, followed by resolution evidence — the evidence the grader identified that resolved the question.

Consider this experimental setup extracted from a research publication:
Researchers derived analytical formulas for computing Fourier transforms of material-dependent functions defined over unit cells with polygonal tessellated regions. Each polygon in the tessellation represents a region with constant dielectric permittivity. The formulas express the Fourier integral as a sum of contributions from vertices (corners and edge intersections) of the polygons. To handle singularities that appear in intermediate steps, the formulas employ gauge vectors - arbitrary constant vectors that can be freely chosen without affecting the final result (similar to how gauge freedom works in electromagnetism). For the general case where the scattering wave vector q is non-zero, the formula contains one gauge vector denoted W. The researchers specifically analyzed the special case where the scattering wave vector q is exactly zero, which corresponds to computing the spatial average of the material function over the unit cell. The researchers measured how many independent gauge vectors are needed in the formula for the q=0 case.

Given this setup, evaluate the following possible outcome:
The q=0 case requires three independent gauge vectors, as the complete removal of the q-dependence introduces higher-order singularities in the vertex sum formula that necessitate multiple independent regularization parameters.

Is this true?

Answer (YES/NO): NO